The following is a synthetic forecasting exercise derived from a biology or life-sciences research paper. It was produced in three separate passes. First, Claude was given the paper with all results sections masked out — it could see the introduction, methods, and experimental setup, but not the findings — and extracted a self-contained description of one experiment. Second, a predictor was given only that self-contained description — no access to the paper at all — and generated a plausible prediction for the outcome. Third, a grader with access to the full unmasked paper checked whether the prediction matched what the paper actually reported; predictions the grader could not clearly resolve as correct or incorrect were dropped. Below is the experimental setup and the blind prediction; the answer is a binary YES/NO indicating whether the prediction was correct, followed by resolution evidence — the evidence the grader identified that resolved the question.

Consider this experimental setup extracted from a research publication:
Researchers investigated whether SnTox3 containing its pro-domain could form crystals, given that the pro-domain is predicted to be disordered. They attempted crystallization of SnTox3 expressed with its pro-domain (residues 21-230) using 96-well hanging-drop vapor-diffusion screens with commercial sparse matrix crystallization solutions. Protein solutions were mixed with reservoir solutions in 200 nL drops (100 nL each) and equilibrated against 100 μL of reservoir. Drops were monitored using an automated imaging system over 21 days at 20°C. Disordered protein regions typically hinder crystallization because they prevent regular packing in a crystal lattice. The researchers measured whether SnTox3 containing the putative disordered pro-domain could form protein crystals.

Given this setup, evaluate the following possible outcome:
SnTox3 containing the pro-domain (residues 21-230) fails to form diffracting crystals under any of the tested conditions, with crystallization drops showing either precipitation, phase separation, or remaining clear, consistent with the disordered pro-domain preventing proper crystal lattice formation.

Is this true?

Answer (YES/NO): NO